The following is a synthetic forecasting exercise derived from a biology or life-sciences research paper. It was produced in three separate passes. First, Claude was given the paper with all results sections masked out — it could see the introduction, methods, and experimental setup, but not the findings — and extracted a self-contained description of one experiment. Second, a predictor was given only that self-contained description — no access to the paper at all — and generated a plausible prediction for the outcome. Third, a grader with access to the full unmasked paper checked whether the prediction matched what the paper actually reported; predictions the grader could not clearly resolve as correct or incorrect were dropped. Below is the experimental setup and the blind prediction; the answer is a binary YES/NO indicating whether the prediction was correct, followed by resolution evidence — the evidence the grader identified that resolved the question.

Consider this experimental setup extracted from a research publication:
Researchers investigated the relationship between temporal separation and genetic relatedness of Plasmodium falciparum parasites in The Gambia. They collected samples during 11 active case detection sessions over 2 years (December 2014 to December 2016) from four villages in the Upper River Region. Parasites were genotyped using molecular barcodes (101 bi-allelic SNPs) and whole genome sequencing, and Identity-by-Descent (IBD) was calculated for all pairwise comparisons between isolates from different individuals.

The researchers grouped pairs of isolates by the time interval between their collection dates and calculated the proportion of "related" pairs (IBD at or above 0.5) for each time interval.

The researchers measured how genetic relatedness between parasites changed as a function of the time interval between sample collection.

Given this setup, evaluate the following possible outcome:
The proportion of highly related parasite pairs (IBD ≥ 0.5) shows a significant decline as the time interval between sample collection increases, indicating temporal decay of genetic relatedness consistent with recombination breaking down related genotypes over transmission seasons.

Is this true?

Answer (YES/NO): YES